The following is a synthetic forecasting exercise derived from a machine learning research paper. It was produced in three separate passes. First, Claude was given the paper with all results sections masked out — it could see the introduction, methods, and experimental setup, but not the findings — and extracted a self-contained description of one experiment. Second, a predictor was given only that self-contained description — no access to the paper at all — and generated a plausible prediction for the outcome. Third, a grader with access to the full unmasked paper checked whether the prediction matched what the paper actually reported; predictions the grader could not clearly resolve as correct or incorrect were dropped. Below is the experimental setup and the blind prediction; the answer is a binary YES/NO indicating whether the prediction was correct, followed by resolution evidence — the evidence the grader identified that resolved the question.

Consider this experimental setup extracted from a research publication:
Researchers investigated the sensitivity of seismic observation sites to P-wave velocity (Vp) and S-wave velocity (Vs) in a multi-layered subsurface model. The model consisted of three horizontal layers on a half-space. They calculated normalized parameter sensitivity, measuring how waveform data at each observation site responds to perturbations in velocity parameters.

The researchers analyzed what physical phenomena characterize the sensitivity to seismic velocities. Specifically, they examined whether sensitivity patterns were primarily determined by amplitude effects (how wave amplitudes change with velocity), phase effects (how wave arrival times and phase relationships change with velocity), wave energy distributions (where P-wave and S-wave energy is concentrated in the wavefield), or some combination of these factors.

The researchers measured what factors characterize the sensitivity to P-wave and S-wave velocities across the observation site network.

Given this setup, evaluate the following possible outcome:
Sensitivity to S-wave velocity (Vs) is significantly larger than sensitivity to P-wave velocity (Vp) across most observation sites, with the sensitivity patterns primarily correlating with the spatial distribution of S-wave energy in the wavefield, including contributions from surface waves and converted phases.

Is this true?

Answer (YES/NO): NO